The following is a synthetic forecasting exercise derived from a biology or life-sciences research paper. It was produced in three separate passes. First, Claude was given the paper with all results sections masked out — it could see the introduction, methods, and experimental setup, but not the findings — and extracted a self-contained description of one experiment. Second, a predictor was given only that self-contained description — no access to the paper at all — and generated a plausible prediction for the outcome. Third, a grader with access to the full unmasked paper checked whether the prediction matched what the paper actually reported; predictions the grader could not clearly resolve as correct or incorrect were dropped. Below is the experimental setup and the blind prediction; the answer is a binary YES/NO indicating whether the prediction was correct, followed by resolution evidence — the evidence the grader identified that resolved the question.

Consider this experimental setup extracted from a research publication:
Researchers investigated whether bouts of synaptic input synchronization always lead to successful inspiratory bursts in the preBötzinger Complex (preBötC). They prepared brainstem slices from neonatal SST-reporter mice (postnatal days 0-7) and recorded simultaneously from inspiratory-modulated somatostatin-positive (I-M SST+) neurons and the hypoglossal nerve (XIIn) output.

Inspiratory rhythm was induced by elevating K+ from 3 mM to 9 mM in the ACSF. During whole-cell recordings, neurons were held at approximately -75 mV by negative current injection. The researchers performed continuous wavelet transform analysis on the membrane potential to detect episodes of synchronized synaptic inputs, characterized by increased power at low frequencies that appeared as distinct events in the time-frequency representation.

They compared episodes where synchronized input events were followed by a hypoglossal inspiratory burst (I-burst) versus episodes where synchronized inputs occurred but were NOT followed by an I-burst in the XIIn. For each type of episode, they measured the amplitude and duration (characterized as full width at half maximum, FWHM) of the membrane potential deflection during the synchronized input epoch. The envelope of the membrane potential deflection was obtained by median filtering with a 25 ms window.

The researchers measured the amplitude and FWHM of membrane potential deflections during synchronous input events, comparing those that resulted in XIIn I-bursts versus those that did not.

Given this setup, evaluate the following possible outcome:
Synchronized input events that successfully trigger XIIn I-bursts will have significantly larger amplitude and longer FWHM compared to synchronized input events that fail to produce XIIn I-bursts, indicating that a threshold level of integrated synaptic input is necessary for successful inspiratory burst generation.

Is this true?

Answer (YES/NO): YES